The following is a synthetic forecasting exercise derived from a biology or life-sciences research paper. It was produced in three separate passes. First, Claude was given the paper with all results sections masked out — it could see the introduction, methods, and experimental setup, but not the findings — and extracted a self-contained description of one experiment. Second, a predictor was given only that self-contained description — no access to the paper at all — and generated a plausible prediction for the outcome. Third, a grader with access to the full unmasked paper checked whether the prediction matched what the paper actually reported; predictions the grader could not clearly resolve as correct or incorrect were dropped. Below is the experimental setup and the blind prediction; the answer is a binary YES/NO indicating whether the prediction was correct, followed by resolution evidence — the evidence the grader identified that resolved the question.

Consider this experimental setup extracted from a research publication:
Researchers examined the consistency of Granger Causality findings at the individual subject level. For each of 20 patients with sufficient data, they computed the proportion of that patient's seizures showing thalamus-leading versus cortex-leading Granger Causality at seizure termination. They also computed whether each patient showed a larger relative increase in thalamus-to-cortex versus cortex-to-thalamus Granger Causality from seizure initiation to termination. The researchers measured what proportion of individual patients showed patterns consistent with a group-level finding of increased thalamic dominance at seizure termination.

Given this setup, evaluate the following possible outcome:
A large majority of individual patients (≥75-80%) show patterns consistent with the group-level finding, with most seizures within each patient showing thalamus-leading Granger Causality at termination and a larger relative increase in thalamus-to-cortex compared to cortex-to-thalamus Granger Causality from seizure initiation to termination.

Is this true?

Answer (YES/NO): YES